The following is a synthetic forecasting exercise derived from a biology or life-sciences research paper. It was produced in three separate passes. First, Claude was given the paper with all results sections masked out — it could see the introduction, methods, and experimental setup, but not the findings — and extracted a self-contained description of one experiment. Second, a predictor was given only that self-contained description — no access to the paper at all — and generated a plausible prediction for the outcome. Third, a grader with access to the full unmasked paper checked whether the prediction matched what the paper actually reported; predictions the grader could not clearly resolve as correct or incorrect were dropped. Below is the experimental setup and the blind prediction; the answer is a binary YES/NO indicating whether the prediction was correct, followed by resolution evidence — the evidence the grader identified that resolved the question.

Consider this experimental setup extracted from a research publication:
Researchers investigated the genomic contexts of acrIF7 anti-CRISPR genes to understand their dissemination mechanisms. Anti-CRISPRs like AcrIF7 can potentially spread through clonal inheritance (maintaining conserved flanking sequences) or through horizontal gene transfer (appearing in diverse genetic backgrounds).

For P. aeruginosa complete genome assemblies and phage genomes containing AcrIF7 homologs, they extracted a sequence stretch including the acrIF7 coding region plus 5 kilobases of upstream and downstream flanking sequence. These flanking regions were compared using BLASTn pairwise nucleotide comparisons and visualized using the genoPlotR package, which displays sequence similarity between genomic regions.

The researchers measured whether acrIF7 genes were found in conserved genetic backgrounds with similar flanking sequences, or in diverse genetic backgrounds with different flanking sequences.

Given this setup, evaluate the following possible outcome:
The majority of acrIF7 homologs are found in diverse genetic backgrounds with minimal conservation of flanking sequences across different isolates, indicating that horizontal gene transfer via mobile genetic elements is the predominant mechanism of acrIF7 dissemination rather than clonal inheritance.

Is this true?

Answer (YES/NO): NO